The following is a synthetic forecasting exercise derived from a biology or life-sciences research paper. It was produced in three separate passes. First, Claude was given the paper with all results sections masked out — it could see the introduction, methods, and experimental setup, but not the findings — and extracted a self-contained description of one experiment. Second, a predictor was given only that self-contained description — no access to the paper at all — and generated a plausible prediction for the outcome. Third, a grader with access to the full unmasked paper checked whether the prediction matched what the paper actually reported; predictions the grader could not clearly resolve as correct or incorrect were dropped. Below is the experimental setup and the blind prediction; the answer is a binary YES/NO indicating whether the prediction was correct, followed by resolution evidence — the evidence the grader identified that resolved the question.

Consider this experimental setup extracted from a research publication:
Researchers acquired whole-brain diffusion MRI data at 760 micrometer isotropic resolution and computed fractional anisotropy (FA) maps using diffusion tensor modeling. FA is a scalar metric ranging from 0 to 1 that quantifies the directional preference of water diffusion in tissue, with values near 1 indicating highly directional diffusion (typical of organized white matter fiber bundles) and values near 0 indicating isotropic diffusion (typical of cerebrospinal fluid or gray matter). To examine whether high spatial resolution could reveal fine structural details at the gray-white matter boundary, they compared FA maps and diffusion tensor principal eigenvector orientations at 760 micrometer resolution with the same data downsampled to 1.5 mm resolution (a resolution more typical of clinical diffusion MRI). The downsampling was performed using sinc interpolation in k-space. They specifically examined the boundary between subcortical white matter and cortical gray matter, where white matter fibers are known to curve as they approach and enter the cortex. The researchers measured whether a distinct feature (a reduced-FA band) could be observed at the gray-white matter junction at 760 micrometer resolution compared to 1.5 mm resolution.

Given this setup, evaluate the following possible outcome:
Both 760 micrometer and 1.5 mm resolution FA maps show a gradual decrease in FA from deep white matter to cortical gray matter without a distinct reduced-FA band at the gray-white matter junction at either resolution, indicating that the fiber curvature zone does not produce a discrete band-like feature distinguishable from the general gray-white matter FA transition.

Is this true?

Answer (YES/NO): NO